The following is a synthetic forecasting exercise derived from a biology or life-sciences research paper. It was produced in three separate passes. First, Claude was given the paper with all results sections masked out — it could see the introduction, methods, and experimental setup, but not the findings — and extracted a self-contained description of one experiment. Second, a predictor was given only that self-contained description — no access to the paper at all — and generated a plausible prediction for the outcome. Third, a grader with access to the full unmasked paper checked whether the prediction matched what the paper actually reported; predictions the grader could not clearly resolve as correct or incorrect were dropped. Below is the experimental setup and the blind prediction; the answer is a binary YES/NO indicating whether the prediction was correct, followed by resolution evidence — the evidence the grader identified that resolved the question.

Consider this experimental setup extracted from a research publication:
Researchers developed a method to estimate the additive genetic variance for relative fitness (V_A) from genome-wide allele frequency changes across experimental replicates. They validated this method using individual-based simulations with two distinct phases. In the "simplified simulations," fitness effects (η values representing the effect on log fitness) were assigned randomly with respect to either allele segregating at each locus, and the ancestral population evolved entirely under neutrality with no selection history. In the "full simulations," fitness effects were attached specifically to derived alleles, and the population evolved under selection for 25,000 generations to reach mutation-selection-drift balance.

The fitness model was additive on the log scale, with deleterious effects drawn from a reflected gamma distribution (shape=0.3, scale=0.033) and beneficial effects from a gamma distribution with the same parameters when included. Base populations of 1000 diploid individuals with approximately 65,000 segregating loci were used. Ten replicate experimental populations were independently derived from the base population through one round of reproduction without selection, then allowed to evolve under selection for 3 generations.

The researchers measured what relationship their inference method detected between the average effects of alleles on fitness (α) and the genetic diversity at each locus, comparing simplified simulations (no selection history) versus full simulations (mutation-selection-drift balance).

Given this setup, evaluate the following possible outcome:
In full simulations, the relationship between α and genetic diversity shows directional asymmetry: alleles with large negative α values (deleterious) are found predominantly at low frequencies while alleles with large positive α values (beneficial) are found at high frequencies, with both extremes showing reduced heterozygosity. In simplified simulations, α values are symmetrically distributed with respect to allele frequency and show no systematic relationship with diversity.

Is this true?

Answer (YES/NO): NO